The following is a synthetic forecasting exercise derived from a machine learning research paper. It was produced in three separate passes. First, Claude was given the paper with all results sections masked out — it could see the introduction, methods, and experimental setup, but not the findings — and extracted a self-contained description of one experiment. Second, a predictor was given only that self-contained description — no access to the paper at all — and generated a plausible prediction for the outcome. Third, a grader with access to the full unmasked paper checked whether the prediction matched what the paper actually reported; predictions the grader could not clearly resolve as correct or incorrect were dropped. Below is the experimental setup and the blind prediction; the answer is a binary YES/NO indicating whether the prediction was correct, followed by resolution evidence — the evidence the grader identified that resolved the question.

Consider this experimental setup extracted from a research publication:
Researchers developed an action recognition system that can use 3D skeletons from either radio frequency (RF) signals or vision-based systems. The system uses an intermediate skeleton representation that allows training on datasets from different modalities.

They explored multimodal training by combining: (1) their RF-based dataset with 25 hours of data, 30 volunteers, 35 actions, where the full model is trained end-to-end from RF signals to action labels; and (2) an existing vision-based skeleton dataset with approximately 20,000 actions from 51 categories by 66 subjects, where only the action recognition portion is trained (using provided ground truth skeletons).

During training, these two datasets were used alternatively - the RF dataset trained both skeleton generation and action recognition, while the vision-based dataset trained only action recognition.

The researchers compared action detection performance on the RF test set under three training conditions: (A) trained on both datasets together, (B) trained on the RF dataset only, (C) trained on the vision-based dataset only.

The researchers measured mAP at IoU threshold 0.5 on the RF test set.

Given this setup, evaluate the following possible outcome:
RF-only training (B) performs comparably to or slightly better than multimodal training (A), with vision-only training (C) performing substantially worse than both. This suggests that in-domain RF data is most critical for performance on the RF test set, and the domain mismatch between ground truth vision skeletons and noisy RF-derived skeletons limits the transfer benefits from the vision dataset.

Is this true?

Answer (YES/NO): NO